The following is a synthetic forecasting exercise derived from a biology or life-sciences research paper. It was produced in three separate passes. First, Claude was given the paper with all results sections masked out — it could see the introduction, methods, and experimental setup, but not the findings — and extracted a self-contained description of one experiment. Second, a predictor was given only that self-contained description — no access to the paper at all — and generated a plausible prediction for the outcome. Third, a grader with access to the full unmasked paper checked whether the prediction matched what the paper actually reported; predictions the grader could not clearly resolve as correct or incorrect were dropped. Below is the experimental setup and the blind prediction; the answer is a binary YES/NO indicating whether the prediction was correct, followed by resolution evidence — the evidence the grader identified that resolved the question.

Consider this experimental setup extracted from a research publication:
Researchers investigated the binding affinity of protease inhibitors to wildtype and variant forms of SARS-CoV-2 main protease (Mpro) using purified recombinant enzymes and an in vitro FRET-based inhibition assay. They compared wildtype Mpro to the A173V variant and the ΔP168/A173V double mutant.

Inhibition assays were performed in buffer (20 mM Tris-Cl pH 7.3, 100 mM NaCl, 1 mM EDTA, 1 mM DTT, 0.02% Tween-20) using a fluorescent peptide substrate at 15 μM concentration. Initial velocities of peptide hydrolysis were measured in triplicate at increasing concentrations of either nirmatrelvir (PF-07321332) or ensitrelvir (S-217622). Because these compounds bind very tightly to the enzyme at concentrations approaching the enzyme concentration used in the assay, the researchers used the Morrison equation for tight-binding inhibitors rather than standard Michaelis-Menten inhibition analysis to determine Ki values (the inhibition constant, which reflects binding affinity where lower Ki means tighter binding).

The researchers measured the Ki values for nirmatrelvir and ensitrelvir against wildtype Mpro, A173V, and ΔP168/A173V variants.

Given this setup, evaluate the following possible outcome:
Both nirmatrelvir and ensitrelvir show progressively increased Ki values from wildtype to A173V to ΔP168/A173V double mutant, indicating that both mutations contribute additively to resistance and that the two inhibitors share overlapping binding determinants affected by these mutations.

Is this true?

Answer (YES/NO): NO